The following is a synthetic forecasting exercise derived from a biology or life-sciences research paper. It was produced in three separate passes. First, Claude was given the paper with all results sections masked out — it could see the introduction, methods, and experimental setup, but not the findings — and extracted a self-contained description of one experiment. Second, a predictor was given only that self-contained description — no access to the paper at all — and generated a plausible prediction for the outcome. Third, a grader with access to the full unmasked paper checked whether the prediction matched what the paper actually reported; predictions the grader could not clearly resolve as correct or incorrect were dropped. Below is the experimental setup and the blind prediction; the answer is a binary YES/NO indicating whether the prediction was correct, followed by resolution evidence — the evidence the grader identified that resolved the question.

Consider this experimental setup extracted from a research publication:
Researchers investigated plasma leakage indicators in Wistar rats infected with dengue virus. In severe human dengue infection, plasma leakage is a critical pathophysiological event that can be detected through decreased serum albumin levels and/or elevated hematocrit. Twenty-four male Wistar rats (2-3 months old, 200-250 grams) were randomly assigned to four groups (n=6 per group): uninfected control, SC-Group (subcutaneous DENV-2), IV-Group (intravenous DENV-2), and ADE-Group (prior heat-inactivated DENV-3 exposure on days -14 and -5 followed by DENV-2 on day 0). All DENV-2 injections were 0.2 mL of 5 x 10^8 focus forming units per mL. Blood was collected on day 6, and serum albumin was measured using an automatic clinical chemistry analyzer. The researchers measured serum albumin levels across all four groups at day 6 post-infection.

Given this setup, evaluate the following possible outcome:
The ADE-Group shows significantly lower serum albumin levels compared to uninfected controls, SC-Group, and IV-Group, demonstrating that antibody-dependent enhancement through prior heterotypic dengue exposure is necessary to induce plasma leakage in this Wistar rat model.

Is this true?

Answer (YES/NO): NO